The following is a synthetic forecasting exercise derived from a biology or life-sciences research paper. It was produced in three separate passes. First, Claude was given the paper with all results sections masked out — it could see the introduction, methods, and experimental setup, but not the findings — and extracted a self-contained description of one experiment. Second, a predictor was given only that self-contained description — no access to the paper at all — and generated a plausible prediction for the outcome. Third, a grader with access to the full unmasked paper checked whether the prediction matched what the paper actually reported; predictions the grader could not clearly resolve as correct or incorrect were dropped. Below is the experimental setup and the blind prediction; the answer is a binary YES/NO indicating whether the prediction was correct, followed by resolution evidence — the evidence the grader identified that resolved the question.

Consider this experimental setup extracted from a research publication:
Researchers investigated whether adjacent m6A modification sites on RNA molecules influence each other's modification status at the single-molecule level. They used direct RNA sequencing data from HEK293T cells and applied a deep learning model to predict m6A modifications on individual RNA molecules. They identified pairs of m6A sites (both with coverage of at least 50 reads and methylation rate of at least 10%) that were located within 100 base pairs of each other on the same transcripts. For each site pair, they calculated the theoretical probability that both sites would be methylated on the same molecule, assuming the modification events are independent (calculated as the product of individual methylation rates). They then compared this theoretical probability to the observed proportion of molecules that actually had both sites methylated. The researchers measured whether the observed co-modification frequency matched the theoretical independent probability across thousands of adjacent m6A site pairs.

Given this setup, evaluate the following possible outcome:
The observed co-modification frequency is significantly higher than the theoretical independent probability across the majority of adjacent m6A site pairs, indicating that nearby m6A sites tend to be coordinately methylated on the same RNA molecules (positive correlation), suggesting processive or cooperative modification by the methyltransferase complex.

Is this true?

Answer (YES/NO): NO